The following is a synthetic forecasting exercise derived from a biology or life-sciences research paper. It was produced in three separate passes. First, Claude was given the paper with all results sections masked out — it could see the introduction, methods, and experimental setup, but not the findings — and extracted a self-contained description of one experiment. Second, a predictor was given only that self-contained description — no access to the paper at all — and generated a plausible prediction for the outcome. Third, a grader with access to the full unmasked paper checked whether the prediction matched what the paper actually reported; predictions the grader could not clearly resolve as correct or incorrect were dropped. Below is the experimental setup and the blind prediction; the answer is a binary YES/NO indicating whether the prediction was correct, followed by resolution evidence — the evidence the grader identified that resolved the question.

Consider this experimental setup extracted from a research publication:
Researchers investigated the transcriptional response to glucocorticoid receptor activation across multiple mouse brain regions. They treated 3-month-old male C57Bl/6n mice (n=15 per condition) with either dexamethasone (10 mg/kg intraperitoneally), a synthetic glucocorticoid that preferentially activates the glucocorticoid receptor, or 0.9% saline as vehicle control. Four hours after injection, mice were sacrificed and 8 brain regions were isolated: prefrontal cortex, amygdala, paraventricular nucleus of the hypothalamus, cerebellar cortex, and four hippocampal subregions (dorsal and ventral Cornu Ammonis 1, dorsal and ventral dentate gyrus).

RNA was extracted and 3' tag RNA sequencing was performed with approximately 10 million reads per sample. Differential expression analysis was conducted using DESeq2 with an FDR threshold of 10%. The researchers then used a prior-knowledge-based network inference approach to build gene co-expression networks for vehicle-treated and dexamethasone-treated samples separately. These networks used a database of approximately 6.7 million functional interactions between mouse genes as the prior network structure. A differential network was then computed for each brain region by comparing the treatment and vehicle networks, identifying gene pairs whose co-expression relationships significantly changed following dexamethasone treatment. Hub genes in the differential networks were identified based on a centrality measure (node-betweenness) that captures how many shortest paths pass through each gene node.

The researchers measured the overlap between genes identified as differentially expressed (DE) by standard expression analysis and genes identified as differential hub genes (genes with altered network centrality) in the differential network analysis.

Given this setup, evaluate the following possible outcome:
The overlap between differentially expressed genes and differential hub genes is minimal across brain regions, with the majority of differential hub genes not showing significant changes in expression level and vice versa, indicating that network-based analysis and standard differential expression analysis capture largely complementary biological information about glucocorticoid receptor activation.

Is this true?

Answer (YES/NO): YES